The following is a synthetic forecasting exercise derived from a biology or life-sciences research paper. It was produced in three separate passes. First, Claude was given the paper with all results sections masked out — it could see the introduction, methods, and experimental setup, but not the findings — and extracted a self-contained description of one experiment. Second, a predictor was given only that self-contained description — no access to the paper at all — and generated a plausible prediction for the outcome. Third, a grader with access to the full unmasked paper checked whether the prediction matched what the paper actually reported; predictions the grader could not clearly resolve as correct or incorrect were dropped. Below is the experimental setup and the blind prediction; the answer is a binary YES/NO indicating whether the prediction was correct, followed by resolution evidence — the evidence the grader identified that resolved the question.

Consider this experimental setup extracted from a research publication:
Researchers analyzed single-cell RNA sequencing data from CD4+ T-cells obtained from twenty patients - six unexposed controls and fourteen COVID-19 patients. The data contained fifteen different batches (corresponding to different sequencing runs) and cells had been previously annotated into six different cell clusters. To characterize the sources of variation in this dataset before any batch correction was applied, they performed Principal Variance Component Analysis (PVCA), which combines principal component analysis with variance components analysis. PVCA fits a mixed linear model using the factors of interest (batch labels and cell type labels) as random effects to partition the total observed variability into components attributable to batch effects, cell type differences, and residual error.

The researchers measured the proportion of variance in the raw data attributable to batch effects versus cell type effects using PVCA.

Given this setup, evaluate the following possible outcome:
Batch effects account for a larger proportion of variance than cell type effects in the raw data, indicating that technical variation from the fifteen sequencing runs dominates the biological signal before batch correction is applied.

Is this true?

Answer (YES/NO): NO